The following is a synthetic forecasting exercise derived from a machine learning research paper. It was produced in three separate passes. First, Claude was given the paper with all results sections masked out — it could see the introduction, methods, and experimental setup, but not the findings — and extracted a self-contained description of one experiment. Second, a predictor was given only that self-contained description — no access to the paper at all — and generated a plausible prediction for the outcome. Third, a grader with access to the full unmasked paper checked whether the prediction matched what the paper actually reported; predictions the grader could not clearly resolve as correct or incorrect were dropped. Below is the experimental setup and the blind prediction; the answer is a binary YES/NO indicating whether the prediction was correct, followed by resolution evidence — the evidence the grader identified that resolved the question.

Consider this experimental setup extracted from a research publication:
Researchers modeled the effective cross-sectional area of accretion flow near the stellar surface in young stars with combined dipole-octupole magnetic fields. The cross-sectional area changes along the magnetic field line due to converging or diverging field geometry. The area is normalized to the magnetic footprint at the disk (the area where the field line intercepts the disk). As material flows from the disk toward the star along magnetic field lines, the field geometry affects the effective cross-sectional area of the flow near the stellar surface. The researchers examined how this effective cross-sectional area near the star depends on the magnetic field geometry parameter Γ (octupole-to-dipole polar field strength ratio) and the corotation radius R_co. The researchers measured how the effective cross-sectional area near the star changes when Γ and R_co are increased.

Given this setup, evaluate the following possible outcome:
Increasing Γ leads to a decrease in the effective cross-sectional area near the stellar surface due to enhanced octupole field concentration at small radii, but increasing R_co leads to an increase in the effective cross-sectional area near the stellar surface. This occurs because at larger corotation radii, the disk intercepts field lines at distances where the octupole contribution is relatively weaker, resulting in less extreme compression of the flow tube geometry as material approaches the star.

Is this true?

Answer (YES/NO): NO